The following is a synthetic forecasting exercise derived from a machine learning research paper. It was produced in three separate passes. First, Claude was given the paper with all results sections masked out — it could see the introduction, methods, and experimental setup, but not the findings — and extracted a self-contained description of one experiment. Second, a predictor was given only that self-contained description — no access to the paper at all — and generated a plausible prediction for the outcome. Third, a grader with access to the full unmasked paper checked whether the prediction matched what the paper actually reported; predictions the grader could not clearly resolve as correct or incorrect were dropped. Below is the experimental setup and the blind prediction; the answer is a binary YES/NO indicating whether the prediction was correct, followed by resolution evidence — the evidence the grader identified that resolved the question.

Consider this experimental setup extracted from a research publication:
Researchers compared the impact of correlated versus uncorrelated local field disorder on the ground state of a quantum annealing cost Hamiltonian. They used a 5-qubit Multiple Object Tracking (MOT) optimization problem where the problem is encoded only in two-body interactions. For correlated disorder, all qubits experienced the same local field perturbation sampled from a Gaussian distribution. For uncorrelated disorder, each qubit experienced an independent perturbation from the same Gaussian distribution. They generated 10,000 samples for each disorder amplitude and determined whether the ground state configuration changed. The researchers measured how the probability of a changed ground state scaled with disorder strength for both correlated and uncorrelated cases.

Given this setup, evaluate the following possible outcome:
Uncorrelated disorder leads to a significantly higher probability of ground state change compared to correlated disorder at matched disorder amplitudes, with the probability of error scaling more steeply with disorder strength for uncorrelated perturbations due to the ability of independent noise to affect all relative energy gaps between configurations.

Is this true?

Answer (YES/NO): NO